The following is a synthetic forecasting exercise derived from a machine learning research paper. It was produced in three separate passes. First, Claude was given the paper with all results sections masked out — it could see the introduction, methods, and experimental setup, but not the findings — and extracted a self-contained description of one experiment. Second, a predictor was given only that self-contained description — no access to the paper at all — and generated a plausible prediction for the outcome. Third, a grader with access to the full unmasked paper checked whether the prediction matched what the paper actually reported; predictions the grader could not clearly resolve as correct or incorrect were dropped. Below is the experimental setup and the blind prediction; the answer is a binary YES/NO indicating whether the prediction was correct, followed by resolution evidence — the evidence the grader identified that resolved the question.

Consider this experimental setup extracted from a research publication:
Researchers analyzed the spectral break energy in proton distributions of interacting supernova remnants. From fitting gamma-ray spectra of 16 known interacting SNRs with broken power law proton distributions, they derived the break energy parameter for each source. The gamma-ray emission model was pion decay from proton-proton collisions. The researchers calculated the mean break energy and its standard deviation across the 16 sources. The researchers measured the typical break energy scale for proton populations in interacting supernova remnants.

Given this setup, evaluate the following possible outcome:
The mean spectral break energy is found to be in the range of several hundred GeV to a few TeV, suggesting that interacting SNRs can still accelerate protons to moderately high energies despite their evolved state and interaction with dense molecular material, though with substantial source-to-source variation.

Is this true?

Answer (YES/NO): YES